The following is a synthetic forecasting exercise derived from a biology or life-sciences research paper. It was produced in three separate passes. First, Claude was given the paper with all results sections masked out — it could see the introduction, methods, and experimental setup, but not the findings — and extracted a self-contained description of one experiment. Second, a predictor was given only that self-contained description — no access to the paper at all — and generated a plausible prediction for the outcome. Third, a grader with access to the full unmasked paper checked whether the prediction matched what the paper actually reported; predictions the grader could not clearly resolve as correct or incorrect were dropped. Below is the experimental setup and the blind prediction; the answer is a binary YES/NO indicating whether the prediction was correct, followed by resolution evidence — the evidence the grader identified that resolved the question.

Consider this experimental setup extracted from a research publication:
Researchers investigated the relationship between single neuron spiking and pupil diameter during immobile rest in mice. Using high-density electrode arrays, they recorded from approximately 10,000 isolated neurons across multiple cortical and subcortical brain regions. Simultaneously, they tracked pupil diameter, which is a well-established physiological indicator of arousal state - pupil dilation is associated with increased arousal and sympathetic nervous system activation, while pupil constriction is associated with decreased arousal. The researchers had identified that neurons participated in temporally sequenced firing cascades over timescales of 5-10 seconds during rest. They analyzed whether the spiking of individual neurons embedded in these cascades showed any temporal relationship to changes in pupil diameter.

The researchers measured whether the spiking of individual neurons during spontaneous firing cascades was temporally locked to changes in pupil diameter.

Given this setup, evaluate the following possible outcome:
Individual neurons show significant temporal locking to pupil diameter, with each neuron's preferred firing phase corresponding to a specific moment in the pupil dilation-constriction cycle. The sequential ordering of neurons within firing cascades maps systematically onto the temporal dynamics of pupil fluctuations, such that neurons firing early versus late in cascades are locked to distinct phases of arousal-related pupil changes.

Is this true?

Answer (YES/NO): NO